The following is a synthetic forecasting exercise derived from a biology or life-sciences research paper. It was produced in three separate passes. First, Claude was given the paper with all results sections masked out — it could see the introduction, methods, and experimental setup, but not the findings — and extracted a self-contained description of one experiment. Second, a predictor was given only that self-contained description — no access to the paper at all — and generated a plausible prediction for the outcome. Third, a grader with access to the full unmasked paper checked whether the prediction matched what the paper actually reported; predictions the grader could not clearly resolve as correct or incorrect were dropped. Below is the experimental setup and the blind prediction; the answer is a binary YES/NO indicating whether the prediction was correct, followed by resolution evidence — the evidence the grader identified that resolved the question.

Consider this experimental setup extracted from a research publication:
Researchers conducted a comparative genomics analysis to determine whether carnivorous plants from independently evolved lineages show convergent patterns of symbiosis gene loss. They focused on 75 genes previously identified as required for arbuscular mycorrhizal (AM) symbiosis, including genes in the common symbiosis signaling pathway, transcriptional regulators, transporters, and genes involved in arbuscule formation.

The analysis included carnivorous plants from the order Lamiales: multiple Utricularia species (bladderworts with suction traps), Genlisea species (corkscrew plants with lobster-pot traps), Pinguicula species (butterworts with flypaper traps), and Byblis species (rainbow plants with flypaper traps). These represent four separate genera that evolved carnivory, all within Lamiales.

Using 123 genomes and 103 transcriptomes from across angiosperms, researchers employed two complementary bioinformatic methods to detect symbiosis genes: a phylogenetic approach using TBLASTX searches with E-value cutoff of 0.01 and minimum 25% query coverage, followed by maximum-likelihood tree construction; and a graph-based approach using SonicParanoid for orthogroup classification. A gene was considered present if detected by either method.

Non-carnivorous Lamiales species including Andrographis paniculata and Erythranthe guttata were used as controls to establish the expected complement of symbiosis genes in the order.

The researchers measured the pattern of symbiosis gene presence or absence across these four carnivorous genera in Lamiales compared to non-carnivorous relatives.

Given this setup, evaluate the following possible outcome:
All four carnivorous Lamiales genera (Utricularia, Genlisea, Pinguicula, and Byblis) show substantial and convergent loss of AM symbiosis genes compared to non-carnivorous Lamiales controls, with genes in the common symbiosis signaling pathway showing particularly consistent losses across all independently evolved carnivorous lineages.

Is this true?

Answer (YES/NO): NO